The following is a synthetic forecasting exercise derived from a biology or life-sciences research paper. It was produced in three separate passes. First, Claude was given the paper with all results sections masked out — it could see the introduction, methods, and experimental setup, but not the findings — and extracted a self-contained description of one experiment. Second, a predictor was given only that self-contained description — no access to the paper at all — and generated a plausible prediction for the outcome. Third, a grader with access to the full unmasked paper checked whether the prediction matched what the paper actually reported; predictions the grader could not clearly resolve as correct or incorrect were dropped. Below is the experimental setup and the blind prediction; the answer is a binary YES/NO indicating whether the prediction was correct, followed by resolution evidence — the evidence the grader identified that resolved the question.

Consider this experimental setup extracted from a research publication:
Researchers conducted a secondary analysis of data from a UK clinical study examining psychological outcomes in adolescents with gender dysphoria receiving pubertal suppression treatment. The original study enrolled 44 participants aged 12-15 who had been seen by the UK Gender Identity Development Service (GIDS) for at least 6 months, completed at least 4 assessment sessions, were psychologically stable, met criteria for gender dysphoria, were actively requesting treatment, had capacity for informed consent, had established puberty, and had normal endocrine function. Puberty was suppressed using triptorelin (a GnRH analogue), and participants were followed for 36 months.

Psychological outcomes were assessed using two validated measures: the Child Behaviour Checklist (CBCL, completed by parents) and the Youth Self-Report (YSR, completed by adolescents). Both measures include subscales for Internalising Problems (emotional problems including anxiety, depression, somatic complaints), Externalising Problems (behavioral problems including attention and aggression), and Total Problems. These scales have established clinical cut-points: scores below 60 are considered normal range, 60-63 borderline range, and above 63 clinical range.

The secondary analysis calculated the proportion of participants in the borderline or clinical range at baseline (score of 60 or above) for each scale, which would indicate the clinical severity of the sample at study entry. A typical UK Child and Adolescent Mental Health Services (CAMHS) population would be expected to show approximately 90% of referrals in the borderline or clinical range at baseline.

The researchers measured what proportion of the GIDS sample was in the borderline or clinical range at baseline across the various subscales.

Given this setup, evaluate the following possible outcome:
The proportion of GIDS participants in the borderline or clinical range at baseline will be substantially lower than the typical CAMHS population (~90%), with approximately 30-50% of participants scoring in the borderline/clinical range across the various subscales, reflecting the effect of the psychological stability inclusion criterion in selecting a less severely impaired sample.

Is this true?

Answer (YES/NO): NO